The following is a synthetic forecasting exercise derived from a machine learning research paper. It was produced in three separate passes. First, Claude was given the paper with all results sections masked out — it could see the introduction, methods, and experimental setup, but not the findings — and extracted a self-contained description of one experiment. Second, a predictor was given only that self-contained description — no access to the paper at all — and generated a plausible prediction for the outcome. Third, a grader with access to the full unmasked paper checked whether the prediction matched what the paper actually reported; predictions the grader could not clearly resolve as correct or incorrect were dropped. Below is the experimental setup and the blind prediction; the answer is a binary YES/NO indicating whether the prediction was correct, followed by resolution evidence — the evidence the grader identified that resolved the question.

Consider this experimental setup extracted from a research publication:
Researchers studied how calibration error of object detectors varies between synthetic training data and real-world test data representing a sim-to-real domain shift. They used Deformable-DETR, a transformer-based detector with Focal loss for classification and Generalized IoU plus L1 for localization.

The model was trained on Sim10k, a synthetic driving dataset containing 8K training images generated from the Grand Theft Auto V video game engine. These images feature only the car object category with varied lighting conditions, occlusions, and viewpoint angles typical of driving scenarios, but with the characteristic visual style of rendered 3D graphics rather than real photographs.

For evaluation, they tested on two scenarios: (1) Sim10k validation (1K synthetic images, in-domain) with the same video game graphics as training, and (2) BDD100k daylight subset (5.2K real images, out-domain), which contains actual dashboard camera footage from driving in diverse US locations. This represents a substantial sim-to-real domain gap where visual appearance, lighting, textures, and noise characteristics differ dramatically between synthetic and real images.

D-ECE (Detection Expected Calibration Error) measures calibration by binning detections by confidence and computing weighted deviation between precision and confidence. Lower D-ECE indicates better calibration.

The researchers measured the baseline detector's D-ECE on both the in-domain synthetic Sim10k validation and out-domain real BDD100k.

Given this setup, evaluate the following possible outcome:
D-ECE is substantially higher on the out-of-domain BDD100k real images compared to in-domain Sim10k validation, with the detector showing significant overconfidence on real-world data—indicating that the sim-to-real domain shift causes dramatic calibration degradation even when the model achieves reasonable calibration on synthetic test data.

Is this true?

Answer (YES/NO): NO